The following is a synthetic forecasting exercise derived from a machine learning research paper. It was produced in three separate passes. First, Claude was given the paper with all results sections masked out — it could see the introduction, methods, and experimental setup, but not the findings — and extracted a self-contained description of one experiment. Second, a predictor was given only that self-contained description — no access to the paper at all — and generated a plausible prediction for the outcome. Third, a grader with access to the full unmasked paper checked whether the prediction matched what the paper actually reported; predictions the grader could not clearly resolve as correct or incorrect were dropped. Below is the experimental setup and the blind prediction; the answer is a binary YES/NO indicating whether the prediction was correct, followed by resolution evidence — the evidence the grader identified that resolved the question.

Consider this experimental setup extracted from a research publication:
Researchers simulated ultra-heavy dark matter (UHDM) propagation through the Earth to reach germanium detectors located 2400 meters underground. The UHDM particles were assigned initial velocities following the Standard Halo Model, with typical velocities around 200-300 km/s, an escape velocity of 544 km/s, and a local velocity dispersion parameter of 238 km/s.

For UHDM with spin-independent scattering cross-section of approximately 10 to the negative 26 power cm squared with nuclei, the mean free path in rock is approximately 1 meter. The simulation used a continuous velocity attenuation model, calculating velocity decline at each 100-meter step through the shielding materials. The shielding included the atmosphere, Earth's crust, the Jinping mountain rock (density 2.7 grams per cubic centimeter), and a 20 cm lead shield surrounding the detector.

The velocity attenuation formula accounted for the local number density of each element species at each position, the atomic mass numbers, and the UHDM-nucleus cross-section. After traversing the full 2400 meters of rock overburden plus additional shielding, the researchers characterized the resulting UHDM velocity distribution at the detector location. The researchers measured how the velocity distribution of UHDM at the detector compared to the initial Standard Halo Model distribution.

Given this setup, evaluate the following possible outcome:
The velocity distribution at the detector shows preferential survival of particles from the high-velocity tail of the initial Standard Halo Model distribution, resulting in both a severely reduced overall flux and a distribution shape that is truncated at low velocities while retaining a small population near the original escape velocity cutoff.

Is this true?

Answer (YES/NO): NO